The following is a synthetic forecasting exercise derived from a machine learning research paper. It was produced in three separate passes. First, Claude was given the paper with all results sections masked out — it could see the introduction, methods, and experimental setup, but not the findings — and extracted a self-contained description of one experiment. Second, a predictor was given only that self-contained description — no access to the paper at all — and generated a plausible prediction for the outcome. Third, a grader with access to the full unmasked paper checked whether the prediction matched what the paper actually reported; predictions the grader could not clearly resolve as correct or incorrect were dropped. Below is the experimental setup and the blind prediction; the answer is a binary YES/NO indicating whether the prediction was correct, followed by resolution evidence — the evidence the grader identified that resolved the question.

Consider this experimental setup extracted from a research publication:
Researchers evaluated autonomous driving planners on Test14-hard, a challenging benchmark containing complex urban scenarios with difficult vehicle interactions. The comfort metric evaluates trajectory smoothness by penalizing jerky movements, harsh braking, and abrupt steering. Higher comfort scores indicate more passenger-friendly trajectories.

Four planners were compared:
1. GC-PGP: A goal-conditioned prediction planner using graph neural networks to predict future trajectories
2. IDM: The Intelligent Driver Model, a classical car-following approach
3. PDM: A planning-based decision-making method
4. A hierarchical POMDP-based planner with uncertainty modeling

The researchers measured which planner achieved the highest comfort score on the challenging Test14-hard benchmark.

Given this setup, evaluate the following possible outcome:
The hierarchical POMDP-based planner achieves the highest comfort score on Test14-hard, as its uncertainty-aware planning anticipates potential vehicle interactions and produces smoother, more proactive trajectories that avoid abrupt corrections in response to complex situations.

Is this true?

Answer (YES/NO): NO